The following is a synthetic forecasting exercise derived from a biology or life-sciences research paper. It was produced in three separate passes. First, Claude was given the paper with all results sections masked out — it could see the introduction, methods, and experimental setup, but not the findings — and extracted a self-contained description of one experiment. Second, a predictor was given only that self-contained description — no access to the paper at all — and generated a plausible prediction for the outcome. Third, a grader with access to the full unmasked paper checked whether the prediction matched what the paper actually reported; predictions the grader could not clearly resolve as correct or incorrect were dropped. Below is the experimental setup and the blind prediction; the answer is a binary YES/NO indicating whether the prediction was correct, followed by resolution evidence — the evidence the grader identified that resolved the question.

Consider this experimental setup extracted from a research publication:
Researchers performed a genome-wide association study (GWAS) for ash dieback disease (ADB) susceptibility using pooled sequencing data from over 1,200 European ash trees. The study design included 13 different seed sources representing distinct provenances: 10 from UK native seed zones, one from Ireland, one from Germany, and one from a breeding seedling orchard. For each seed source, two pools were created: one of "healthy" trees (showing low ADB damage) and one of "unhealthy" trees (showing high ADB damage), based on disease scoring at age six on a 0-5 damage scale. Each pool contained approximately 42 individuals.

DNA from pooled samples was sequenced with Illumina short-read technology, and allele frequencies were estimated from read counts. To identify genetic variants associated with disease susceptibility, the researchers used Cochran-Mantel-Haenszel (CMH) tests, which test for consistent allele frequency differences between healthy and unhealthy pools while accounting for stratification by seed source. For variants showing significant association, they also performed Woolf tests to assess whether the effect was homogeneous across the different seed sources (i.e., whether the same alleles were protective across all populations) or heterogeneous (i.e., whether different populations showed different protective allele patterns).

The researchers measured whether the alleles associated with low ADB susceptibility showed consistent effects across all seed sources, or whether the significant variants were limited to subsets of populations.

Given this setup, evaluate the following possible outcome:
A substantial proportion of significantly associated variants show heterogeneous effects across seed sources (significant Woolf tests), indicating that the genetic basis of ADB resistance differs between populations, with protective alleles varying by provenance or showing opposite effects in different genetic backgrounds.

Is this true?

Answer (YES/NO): YES